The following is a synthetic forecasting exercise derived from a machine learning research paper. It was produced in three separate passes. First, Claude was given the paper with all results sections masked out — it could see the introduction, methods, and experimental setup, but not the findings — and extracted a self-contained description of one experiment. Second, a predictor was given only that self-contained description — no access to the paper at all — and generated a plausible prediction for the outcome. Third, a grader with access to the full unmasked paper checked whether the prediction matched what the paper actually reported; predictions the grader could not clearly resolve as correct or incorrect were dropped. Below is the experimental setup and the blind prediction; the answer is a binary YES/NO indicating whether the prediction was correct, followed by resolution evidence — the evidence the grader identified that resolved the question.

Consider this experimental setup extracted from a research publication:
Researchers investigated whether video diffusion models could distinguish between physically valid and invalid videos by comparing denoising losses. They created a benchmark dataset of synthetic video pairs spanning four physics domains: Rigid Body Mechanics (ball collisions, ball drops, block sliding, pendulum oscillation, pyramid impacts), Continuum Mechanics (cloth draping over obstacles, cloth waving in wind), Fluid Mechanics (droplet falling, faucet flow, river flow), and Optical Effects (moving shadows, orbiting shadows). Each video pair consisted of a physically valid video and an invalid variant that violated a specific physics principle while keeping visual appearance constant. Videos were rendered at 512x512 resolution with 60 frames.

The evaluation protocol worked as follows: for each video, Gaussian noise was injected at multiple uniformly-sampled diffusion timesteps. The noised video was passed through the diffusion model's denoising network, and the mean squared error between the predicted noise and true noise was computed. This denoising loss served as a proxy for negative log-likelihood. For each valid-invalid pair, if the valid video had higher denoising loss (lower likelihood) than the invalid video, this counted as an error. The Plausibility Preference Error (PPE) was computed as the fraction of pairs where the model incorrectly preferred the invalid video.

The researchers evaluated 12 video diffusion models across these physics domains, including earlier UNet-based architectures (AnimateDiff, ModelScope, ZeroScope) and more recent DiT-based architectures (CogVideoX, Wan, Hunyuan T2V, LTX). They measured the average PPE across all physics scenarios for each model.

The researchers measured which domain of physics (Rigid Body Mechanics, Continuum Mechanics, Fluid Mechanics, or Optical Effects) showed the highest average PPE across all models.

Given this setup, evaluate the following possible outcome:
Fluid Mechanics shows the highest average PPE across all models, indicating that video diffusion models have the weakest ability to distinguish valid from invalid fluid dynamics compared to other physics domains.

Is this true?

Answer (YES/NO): YES